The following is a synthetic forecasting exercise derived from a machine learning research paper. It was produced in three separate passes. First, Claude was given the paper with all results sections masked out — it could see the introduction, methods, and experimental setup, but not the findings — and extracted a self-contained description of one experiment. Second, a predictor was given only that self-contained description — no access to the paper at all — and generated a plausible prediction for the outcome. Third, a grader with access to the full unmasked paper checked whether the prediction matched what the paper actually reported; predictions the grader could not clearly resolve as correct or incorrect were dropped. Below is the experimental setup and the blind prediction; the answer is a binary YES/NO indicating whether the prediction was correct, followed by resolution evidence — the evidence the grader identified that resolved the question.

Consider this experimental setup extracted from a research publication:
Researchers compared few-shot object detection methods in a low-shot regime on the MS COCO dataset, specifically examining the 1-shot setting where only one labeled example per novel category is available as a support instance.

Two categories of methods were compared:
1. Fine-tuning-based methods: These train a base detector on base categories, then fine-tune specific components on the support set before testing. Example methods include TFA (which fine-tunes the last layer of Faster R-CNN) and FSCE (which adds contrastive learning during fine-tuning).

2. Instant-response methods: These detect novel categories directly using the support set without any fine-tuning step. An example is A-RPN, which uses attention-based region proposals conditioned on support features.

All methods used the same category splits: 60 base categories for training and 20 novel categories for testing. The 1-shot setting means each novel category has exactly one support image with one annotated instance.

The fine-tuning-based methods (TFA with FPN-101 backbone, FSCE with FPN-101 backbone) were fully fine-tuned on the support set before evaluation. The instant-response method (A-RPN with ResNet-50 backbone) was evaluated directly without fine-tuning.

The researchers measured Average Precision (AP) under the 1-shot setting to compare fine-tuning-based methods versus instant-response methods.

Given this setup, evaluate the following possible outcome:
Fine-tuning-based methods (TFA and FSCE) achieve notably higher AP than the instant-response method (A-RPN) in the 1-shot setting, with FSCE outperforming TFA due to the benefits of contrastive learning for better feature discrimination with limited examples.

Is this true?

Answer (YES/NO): NO